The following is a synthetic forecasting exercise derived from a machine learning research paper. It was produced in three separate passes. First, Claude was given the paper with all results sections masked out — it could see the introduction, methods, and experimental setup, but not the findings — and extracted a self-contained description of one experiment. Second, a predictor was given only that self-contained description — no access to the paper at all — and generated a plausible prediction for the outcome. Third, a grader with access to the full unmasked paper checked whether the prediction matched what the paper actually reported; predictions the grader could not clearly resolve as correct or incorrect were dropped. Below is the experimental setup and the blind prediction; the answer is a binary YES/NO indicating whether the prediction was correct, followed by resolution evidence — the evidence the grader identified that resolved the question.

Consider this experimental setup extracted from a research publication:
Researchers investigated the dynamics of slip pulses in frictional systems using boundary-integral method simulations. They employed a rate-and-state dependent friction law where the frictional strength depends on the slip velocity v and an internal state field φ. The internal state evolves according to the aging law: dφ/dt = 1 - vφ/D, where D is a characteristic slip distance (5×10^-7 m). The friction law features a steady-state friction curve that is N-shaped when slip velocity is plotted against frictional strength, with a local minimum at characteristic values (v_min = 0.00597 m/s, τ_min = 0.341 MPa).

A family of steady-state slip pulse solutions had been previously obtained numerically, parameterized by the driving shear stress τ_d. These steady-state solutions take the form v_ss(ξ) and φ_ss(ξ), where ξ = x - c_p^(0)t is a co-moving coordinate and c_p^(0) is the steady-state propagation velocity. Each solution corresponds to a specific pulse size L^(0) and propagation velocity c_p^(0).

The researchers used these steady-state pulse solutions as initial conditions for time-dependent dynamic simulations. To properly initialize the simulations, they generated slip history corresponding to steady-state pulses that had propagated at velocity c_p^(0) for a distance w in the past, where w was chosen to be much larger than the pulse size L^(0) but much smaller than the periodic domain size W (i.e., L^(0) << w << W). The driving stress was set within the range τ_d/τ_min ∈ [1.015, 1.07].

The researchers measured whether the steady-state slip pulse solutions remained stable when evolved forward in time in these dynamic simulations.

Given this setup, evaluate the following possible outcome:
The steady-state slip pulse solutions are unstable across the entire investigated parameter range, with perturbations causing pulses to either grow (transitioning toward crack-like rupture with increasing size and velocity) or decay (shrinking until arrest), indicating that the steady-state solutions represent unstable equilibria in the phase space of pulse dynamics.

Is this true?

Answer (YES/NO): YES